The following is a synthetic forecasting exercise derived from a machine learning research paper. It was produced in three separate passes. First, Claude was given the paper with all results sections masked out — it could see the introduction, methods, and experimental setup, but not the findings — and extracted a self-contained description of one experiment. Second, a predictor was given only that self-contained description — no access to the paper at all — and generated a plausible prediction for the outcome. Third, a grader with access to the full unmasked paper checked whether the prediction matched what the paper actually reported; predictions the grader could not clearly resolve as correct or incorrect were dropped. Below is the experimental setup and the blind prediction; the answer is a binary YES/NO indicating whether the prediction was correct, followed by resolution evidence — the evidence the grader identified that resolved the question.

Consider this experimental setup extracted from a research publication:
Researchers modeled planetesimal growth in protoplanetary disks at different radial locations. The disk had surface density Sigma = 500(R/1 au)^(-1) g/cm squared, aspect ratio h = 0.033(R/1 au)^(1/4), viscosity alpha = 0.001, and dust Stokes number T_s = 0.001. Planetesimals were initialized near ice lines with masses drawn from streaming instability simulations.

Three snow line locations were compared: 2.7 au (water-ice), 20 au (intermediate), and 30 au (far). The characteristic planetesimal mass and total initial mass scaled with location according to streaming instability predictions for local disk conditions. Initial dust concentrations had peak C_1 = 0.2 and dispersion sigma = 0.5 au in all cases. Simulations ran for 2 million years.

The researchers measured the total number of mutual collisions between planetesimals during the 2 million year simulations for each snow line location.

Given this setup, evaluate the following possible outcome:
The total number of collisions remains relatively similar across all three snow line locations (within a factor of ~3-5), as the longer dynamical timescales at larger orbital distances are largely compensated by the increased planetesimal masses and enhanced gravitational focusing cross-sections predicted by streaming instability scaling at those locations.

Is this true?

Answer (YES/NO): YES